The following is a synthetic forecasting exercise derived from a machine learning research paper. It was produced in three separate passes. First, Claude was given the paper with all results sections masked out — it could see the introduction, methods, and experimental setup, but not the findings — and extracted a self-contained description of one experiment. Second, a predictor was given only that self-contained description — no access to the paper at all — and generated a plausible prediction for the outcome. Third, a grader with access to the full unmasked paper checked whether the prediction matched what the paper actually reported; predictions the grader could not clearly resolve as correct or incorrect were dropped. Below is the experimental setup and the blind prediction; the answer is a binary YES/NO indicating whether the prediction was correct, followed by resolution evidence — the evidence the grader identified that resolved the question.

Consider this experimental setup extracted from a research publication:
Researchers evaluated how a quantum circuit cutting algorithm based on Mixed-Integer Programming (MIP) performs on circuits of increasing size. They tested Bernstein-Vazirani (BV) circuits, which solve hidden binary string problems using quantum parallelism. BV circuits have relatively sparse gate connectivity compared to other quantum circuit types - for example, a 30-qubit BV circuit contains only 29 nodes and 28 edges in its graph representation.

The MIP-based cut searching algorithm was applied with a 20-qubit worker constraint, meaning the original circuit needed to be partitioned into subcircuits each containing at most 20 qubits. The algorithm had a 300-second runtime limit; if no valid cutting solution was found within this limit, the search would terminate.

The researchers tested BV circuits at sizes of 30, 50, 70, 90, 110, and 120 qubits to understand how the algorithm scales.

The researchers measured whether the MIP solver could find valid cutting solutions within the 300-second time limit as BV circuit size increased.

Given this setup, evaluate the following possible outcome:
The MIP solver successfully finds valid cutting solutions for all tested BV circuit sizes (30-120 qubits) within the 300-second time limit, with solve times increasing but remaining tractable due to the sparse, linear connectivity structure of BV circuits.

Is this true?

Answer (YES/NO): NO